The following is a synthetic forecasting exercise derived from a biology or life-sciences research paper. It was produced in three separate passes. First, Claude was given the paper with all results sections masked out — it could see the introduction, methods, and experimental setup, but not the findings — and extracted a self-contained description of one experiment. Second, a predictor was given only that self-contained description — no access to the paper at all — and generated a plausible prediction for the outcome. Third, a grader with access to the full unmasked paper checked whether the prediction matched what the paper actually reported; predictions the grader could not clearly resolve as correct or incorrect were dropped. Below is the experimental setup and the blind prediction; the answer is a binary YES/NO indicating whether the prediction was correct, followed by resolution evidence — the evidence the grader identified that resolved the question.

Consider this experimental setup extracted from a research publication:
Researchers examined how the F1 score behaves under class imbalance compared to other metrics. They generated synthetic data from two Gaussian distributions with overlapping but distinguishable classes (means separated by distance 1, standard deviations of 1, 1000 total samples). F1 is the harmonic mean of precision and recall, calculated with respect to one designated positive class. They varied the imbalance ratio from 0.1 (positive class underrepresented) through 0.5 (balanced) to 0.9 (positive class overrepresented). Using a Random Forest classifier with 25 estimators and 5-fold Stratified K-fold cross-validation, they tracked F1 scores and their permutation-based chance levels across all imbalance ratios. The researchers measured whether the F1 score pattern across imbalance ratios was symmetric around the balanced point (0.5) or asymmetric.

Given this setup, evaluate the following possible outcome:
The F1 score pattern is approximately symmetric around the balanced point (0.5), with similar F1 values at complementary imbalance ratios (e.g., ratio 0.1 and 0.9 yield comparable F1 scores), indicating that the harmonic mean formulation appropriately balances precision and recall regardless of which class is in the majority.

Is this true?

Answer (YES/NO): NO